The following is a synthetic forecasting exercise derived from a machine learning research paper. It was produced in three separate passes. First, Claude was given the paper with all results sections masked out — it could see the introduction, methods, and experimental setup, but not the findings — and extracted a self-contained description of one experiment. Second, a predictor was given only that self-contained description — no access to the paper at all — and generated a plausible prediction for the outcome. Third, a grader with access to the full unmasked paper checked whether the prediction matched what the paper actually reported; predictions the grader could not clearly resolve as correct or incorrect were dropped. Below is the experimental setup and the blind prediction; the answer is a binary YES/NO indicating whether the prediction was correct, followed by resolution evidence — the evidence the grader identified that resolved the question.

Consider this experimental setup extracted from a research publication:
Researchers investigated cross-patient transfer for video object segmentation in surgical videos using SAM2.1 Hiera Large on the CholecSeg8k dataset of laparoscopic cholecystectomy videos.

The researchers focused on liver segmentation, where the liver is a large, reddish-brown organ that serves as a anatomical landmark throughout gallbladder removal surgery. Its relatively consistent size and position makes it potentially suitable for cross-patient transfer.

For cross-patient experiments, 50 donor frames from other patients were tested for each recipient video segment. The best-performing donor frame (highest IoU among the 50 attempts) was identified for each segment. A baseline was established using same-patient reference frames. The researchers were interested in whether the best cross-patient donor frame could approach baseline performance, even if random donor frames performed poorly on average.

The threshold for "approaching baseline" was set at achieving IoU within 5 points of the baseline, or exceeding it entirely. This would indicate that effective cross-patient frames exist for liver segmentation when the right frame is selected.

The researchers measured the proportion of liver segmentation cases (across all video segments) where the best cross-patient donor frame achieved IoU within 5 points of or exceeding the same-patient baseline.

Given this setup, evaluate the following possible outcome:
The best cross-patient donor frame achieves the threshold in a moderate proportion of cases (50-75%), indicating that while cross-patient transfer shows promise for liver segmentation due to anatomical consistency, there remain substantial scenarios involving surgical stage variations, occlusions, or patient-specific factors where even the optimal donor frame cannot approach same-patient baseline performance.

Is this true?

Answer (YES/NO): NO